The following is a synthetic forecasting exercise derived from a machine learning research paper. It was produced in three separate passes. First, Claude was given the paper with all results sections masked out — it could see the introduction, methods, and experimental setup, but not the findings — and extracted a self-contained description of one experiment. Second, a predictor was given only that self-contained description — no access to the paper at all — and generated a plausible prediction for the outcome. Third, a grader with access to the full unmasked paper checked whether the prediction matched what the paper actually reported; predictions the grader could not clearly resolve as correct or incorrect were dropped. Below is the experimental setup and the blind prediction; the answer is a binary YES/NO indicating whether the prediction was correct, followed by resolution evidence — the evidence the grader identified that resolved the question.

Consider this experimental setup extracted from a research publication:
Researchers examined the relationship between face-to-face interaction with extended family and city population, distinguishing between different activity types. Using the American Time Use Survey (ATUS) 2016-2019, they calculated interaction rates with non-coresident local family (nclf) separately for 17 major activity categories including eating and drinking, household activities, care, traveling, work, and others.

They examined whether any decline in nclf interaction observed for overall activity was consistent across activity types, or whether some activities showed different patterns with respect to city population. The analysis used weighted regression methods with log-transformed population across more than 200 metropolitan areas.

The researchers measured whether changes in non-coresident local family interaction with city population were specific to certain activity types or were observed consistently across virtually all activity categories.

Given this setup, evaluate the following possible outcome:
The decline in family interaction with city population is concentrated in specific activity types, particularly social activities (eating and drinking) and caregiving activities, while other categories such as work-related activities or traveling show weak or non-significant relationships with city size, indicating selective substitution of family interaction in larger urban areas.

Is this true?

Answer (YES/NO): NO